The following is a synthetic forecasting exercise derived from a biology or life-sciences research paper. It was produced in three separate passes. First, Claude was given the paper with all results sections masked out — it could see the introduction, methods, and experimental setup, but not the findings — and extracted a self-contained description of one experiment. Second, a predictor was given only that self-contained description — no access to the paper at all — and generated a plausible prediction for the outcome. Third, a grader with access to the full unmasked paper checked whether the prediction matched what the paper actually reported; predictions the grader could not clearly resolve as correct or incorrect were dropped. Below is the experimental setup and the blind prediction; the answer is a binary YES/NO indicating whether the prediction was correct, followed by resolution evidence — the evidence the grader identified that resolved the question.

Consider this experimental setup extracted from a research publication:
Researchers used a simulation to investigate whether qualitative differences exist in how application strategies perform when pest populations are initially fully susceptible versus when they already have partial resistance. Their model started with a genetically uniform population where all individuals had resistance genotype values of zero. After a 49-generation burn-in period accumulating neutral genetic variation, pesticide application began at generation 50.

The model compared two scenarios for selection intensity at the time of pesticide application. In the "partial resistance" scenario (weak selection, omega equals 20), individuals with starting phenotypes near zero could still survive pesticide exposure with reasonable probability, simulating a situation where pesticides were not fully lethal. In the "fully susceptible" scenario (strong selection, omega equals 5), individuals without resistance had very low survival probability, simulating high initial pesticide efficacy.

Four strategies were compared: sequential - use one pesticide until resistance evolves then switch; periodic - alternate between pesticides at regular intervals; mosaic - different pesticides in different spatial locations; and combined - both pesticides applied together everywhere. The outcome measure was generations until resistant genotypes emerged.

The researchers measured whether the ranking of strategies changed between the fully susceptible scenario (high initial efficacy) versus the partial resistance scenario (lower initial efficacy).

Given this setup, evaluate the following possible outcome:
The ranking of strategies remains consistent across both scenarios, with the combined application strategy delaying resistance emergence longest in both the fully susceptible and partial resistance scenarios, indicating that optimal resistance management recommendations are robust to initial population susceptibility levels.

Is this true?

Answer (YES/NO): NO